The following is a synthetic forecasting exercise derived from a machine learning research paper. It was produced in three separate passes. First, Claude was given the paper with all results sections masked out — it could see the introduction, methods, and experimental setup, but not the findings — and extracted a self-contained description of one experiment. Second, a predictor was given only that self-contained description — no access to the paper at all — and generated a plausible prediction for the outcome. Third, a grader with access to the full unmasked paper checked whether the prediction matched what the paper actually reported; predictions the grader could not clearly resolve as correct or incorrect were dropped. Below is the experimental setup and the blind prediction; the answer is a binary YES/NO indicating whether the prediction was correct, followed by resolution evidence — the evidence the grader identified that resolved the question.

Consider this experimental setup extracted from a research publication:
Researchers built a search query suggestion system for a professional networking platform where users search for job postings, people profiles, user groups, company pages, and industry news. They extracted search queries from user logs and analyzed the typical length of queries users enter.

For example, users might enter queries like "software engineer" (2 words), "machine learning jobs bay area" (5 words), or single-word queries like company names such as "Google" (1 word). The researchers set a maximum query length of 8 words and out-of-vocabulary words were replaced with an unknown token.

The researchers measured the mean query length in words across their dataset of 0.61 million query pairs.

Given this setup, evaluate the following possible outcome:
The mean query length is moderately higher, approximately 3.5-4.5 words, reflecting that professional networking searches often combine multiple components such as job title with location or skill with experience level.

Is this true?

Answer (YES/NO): NO